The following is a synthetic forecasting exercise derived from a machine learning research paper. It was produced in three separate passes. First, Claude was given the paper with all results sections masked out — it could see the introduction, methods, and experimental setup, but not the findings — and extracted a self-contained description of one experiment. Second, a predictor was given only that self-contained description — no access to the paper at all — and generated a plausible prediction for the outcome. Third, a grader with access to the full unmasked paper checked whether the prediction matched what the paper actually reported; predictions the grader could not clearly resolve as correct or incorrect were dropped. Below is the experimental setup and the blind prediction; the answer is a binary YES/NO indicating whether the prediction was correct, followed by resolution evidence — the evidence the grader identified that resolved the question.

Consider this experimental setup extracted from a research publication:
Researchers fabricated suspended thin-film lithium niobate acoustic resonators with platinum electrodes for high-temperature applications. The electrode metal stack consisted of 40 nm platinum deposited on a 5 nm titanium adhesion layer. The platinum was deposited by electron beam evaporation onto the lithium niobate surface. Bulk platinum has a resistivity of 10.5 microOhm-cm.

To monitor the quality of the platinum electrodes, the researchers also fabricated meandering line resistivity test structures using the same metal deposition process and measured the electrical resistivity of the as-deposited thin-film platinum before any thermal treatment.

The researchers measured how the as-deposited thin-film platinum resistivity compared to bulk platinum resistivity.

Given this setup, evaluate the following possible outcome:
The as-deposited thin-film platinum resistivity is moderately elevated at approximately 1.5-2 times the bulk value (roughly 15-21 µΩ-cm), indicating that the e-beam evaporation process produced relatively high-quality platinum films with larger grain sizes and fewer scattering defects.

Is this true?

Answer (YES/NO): NO